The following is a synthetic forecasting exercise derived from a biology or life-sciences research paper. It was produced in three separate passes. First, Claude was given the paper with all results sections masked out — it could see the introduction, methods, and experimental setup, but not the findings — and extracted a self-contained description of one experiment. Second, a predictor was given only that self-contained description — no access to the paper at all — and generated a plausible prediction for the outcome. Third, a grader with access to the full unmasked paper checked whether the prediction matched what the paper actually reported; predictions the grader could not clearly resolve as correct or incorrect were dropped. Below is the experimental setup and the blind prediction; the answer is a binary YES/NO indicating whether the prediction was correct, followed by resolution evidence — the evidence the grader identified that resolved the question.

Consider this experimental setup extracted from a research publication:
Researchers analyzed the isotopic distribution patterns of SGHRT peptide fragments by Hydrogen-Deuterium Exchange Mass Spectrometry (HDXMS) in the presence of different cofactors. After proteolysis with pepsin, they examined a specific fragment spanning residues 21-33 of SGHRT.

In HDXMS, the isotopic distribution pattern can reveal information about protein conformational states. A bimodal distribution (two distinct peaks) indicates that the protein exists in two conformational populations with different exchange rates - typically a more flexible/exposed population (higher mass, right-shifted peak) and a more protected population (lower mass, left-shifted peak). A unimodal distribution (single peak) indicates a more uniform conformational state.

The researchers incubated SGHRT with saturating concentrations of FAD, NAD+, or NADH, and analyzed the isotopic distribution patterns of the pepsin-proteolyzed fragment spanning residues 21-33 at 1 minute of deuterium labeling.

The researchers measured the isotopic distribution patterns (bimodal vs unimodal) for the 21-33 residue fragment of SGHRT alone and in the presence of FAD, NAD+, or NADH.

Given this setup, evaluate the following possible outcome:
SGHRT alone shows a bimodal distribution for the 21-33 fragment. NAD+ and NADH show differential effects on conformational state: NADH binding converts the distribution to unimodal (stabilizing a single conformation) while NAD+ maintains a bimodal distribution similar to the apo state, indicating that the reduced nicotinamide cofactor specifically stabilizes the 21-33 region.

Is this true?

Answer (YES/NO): NO